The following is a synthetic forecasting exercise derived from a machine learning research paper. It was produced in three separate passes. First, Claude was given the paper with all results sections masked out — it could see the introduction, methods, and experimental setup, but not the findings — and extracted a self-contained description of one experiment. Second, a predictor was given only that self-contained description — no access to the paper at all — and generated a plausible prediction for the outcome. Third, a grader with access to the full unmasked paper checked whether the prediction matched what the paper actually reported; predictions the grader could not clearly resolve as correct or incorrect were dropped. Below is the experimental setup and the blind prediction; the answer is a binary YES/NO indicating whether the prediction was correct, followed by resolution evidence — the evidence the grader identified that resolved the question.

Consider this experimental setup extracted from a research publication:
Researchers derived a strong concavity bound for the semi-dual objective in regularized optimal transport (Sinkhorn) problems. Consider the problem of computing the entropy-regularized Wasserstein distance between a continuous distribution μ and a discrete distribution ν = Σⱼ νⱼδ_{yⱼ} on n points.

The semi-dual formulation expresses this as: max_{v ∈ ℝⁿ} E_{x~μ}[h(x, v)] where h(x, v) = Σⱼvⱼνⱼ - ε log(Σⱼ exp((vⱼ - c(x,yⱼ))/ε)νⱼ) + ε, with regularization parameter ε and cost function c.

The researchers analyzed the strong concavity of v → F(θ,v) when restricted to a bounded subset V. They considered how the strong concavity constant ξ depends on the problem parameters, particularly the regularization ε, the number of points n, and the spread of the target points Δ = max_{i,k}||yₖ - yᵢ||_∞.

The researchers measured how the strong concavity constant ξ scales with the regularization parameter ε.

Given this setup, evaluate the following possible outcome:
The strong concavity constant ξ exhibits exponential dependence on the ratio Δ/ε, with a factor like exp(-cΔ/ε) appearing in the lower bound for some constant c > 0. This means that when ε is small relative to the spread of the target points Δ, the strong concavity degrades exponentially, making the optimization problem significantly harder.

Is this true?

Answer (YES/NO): YES